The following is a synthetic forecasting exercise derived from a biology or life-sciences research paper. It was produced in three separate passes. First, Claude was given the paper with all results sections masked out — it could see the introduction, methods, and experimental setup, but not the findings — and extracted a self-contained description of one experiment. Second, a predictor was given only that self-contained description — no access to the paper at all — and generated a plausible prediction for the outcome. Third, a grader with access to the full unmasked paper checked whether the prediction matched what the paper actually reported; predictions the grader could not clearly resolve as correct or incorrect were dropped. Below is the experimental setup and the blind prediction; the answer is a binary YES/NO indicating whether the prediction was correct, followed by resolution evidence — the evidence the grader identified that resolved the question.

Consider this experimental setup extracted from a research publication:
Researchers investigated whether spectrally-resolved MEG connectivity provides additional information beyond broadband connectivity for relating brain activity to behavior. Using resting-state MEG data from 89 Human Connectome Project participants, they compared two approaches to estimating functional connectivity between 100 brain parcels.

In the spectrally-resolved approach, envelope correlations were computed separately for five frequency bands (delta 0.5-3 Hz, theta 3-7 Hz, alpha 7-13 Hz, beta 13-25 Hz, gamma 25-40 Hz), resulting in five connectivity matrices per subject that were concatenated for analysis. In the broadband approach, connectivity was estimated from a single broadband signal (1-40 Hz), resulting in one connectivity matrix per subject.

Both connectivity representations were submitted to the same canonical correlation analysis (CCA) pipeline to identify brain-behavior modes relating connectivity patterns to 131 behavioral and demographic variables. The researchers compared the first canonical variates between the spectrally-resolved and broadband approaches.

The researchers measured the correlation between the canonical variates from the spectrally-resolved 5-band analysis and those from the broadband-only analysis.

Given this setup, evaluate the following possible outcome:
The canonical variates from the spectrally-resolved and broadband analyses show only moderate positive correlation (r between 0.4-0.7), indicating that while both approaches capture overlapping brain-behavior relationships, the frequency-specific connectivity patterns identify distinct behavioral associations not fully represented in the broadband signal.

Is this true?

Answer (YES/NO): NO